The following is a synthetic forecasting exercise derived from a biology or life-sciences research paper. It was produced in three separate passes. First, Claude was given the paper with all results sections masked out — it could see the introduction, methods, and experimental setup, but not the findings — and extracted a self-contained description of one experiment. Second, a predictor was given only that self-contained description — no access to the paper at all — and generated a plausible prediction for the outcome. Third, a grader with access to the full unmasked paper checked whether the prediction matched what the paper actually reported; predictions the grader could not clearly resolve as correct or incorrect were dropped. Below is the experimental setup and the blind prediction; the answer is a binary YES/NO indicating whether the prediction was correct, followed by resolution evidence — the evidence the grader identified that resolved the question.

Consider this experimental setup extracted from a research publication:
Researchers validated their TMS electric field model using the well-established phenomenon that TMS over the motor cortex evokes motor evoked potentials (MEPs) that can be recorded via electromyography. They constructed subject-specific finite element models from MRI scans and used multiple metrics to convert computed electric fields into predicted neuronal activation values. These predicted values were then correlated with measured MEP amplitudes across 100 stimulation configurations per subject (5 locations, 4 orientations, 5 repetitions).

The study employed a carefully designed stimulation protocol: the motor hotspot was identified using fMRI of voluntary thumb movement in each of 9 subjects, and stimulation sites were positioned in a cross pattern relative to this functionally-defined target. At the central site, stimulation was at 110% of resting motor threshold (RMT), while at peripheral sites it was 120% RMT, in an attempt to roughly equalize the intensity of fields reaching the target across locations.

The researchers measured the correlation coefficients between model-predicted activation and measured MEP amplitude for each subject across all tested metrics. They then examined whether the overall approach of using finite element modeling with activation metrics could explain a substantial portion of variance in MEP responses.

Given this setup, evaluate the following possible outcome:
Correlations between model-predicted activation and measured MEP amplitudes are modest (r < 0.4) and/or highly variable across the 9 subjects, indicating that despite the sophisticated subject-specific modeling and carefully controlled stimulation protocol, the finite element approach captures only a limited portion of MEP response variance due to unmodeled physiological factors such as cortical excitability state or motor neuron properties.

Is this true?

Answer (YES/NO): YES